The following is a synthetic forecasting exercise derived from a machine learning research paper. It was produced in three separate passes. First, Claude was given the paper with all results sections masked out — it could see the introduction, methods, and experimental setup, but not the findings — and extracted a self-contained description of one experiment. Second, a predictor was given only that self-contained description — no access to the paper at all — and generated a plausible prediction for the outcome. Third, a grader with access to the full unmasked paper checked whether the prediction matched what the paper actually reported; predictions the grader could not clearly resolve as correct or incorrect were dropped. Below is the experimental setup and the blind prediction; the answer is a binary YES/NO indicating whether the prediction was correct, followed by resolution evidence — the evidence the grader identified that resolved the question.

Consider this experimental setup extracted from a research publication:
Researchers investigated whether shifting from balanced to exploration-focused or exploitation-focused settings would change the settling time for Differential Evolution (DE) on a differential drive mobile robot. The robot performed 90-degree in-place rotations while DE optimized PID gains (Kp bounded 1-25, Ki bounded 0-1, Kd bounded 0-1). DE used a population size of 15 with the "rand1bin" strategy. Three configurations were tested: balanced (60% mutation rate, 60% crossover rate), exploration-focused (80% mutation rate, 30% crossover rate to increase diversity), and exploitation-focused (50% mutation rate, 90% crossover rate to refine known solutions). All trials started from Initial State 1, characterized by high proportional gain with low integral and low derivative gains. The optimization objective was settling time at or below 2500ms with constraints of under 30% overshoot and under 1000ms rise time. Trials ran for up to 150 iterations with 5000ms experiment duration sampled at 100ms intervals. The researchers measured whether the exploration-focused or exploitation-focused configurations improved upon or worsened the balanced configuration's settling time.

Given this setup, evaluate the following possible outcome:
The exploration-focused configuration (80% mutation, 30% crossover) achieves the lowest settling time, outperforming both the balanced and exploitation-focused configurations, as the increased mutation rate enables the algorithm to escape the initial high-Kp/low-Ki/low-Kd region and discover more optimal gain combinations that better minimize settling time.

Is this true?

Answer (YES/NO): NO